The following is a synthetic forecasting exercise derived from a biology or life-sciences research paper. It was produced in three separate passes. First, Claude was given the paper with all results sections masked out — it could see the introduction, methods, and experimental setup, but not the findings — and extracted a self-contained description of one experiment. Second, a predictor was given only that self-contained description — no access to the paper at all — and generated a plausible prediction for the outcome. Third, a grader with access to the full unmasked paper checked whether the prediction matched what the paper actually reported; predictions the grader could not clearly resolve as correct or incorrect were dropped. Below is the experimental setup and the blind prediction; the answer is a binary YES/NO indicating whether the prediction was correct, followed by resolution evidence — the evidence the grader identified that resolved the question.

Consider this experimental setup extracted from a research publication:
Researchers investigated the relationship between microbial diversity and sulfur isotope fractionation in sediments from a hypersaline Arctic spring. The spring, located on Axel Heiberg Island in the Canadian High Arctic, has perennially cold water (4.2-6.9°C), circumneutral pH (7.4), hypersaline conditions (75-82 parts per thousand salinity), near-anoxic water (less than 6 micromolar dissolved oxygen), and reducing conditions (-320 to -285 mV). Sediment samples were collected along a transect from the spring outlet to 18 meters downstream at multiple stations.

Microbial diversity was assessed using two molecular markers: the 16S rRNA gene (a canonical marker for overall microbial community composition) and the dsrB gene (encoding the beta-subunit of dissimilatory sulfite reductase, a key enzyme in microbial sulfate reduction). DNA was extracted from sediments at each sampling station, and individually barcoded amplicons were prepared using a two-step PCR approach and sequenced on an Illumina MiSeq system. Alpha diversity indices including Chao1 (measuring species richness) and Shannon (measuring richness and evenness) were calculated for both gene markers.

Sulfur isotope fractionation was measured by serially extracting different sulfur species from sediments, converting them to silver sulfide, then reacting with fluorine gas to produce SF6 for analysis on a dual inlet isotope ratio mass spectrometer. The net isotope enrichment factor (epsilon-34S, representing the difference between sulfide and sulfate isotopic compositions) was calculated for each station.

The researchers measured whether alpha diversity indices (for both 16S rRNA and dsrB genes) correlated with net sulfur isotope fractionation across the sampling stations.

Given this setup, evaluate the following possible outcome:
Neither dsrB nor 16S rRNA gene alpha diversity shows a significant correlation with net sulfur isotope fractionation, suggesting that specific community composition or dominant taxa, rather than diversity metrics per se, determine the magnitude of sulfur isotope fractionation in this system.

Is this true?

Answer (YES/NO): YES